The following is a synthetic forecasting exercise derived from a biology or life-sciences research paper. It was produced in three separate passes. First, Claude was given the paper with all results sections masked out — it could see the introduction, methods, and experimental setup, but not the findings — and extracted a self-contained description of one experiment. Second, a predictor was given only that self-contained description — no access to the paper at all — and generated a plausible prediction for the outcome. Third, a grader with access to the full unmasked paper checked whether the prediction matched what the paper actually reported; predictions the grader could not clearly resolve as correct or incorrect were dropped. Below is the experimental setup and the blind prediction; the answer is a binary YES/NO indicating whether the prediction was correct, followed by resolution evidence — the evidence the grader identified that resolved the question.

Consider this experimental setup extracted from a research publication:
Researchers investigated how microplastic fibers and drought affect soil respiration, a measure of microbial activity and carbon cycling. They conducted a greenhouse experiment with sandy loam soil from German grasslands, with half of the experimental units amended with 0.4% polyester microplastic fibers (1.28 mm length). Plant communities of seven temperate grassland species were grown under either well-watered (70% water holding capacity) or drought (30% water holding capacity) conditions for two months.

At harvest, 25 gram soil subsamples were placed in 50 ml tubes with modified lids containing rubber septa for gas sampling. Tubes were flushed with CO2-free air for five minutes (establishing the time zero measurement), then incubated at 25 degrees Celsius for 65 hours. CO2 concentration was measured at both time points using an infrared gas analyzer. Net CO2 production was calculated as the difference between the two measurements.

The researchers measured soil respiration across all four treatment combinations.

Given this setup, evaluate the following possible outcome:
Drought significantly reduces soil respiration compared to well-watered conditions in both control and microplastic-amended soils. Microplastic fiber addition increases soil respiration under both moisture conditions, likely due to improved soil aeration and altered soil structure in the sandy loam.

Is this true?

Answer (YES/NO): NO